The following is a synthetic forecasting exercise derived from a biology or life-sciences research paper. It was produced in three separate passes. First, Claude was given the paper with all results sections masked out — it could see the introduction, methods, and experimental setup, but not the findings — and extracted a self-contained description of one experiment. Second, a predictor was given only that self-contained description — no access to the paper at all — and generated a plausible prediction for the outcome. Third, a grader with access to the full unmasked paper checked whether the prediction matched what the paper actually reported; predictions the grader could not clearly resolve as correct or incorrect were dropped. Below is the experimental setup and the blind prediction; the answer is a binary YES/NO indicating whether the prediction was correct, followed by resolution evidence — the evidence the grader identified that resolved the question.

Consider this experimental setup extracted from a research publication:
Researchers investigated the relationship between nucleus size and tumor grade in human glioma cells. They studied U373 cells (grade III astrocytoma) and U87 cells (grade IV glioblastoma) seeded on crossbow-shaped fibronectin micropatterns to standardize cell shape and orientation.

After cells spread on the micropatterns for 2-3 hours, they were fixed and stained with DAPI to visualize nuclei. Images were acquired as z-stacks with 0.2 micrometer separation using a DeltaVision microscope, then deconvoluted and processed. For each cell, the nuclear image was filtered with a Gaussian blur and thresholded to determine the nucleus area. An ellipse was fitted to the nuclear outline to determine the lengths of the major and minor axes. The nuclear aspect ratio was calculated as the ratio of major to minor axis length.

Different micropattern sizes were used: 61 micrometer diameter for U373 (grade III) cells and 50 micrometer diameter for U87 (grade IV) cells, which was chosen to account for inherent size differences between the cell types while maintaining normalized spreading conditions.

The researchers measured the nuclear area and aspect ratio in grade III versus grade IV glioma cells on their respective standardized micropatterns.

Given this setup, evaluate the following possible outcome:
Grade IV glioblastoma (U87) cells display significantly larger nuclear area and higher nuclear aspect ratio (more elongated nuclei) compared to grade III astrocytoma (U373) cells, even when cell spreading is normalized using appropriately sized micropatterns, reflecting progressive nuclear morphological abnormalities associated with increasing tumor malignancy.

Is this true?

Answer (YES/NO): NO